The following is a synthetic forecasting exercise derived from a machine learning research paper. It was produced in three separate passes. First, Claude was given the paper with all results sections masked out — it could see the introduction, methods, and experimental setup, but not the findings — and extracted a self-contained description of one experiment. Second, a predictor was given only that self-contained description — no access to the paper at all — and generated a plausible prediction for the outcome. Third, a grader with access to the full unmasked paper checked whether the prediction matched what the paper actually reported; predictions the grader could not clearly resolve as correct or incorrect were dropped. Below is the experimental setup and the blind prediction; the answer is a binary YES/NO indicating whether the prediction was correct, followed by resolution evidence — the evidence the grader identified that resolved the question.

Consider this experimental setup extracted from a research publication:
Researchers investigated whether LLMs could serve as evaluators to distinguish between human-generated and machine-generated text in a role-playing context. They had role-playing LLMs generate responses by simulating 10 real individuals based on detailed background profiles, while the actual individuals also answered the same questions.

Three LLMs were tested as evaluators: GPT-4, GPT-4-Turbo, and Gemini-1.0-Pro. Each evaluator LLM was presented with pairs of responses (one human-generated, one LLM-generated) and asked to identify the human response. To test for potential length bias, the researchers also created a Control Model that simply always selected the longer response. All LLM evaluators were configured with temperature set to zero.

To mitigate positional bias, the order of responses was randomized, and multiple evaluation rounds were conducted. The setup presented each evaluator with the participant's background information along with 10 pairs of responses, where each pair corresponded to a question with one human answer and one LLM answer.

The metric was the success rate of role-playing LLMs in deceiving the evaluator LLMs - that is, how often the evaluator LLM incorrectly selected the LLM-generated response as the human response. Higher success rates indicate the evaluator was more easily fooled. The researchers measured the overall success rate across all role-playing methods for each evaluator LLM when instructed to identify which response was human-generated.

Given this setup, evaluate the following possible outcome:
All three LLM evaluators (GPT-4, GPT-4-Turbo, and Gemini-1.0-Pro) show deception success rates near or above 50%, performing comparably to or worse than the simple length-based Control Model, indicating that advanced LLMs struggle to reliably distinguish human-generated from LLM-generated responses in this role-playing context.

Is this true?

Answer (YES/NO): NO